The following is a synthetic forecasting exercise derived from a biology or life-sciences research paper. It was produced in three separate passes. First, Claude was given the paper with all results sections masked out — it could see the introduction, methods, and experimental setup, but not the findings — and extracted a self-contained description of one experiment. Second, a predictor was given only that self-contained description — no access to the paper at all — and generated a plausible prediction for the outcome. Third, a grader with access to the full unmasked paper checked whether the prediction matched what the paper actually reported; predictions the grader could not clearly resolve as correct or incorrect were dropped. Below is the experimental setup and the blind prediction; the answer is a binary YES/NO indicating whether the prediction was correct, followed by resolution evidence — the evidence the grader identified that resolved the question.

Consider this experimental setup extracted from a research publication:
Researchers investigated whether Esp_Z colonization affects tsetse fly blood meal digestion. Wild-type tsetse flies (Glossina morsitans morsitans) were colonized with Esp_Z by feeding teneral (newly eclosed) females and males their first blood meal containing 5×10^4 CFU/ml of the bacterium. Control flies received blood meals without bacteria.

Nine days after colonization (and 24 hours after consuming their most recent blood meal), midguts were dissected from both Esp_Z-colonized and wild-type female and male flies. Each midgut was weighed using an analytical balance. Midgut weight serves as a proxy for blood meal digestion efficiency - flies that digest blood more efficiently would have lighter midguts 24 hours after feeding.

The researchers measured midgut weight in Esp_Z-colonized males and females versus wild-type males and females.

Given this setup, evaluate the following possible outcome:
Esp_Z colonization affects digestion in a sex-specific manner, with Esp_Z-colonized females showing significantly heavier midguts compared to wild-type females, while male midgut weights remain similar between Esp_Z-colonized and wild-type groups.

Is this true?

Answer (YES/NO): NO